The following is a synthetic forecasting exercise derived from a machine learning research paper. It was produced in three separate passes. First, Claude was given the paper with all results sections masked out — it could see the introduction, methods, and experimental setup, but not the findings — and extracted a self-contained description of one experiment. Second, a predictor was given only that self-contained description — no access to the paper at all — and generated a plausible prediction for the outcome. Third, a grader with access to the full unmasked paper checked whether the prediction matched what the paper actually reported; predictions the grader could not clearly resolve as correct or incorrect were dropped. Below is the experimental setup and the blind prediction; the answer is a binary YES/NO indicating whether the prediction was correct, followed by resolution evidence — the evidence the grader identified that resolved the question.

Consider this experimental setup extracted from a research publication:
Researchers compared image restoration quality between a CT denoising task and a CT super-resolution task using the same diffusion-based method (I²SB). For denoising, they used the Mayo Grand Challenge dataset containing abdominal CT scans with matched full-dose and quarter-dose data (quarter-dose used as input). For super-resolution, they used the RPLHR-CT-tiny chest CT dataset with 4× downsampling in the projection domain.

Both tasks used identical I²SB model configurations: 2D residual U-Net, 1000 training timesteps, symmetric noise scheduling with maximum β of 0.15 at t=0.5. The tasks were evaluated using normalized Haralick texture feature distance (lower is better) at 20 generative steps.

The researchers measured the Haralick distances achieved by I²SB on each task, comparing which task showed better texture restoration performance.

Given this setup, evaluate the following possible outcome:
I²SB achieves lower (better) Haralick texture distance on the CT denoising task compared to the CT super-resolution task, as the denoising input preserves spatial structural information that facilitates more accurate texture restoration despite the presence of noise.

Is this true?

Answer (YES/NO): YES